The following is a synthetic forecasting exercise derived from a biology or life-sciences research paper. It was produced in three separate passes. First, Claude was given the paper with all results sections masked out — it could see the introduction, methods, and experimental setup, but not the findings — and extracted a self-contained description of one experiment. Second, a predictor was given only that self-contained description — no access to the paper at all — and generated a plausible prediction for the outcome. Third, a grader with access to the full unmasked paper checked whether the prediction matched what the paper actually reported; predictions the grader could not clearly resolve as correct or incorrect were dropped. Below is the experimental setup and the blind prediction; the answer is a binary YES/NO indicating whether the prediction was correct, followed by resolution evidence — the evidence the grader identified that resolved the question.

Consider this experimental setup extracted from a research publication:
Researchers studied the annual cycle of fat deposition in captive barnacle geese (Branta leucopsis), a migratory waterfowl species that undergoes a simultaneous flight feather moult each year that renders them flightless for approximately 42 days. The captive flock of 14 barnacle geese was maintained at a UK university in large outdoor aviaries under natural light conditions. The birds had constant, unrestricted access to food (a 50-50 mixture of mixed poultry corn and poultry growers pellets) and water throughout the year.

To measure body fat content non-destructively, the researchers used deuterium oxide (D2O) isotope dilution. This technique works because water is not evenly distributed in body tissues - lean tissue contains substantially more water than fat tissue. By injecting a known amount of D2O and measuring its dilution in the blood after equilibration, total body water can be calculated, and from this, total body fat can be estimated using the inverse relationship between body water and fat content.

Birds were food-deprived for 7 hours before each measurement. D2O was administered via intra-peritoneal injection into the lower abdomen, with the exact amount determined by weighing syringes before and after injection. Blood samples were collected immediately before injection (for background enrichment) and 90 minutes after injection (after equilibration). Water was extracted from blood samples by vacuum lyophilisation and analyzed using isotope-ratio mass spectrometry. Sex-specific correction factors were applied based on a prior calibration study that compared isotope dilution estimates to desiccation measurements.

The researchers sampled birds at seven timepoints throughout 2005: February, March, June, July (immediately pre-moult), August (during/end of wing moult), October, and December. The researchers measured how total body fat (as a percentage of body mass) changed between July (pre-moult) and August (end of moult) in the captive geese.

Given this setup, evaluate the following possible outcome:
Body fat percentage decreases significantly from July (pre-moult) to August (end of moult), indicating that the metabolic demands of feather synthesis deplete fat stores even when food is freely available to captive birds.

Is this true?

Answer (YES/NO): YES